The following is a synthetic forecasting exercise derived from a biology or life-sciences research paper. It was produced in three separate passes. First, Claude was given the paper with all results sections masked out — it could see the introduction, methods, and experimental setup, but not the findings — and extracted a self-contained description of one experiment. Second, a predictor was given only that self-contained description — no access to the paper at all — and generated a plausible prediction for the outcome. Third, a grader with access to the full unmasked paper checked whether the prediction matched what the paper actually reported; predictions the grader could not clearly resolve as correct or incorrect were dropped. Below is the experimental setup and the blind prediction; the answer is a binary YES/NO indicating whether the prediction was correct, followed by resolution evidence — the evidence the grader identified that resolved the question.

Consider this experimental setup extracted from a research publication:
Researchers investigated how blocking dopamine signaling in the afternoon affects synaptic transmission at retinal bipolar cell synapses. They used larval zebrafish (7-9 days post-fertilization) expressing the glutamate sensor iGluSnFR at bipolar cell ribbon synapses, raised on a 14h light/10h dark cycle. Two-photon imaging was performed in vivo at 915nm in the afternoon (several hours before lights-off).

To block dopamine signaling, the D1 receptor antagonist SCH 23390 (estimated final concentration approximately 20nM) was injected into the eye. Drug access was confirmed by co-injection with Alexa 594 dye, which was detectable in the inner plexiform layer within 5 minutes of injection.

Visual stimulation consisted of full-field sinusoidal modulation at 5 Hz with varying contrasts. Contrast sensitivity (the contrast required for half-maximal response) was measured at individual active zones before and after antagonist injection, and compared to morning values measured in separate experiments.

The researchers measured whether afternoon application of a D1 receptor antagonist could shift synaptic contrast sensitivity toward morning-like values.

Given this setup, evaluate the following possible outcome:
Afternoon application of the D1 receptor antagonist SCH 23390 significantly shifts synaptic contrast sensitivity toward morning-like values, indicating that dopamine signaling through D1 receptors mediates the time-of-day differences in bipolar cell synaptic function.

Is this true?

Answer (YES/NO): YES